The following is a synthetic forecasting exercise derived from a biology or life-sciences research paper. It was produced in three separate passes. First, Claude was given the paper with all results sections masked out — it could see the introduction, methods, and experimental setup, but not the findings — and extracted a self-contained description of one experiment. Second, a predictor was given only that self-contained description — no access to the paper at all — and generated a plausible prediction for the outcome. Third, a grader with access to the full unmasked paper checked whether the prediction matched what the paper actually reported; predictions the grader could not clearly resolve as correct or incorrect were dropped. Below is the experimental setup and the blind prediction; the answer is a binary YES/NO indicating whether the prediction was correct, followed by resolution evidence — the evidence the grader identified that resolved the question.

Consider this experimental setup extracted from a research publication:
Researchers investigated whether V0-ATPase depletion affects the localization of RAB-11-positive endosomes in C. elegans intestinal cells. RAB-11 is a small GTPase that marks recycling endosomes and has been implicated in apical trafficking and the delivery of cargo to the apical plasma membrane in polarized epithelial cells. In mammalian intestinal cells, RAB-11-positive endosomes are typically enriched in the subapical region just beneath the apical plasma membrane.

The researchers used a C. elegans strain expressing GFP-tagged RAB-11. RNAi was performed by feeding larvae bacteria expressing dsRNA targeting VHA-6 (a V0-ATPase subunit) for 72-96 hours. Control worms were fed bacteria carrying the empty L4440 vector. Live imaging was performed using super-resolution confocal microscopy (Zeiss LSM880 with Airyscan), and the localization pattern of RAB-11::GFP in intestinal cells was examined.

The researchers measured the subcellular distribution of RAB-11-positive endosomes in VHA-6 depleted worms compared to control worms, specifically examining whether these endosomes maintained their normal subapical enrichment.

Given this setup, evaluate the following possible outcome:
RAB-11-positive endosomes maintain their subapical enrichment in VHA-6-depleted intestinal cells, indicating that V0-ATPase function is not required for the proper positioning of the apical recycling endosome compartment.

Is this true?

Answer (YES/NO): NO